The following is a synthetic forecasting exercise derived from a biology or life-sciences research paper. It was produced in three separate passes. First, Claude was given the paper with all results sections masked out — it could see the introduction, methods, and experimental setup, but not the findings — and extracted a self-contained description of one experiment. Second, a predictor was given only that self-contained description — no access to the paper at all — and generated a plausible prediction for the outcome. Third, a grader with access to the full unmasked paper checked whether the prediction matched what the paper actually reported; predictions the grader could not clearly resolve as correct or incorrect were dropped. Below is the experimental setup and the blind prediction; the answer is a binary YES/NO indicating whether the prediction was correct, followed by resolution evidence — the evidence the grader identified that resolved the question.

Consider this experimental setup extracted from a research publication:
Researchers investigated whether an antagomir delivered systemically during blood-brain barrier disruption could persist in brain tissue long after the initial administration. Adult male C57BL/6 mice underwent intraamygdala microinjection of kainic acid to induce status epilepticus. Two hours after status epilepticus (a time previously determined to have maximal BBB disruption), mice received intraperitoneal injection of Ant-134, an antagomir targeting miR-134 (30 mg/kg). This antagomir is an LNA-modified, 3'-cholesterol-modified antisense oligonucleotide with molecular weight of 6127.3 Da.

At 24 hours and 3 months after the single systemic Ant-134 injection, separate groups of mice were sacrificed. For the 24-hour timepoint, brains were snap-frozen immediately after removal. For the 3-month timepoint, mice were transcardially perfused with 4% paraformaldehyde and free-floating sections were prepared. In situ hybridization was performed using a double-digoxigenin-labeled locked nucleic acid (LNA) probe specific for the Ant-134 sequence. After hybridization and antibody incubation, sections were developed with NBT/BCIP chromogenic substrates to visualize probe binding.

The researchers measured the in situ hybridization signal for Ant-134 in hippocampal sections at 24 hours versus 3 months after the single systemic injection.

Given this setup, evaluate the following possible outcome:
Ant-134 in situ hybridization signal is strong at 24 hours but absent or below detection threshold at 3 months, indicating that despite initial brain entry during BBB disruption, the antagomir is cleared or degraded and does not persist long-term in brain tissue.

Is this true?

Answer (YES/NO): YES